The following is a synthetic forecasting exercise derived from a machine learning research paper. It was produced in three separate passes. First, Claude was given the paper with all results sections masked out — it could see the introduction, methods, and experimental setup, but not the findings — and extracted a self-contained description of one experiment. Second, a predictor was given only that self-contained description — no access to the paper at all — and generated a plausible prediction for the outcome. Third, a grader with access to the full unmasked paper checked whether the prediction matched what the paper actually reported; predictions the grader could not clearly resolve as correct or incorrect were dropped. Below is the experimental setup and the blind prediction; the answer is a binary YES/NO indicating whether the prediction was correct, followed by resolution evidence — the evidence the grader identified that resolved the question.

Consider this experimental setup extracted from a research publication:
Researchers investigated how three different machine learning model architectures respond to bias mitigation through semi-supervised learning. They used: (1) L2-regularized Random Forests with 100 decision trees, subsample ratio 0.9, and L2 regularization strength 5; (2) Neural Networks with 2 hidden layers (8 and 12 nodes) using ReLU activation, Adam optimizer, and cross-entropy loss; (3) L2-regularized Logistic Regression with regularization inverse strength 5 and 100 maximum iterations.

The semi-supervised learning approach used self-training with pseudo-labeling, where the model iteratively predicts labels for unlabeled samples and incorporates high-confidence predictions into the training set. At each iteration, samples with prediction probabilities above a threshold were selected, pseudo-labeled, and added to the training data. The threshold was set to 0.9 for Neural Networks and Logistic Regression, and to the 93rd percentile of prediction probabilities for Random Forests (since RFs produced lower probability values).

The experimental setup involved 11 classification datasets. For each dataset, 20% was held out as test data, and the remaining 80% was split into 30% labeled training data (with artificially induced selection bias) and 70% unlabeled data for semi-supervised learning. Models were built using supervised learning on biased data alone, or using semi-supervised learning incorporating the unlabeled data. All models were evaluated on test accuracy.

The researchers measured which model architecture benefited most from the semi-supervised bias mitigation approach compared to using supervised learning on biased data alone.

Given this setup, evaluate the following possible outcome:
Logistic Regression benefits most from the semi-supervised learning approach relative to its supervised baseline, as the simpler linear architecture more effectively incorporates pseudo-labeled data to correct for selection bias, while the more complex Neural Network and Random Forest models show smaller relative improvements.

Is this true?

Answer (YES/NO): NO